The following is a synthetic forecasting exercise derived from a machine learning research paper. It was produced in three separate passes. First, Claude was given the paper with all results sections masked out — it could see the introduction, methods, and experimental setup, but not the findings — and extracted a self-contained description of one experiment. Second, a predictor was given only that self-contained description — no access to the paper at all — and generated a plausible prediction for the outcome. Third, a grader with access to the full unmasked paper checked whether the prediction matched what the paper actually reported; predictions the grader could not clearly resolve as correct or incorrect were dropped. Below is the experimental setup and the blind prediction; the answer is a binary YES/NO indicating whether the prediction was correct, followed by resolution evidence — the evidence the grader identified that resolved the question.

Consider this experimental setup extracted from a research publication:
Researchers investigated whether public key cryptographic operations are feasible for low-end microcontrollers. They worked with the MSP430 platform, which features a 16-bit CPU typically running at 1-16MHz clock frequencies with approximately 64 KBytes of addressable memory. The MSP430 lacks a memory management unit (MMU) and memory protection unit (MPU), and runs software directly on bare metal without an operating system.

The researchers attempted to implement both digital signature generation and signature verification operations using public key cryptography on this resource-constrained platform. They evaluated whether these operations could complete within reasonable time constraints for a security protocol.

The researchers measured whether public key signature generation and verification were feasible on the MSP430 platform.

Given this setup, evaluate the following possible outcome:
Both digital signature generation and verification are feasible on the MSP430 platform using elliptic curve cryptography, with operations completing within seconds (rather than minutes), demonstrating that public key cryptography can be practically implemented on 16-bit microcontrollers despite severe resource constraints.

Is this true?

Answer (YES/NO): NO